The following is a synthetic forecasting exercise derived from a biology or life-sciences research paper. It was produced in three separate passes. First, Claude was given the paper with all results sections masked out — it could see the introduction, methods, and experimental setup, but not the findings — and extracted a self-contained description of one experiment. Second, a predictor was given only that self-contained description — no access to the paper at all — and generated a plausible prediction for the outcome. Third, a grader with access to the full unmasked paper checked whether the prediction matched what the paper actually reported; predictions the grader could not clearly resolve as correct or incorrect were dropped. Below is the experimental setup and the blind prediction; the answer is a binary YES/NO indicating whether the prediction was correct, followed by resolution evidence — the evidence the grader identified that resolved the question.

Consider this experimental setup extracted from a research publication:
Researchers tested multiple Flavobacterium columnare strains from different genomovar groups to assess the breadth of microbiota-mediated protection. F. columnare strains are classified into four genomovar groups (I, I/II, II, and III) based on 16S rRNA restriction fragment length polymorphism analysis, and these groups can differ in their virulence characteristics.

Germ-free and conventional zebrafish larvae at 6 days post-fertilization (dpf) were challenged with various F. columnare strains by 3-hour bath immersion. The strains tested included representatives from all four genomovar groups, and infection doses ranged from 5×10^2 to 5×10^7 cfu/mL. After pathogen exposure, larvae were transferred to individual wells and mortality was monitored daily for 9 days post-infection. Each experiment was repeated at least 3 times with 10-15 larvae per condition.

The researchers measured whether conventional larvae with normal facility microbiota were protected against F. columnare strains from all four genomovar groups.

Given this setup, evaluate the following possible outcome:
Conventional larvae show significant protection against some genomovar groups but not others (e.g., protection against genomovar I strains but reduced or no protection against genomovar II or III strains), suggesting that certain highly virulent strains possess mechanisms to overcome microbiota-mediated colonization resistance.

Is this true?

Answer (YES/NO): NO